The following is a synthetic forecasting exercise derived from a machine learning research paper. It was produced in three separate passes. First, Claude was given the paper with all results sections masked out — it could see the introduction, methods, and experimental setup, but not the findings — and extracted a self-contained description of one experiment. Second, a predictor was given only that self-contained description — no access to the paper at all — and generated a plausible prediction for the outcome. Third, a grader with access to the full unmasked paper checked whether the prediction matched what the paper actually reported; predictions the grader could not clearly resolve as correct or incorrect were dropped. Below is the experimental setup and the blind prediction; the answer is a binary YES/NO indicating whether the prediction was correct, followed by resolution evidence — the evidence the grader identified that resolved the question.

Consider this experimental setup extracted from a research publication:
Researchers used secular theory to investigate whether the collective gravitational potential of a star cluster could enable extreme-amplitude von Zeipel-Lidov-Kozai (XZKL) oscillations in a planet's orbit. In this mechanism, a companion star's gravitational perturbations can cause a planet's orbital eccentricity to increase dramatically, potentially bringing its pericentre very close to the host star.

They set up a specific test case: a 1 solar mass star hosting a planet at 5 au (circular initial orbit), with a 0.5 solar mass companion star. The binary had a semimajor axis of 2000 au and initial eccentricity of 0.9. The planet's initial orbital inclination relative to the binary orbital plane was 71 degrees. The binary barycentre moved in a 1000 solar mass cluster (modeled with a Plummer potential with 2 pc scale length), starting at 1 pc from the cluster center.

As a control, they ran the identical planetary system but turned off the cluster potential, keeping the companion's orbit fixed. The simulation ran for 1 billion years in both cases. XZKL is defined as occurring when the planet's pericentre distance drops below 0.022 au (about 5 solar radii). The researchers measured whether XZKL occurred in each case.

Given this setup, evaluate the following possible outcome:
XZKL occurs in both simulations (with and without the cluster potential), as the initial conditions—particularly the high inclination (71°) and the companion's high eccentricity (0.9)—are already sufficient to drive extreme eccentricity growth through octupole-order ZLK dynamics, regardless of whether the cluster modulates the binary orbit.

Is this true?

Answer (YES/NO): NO